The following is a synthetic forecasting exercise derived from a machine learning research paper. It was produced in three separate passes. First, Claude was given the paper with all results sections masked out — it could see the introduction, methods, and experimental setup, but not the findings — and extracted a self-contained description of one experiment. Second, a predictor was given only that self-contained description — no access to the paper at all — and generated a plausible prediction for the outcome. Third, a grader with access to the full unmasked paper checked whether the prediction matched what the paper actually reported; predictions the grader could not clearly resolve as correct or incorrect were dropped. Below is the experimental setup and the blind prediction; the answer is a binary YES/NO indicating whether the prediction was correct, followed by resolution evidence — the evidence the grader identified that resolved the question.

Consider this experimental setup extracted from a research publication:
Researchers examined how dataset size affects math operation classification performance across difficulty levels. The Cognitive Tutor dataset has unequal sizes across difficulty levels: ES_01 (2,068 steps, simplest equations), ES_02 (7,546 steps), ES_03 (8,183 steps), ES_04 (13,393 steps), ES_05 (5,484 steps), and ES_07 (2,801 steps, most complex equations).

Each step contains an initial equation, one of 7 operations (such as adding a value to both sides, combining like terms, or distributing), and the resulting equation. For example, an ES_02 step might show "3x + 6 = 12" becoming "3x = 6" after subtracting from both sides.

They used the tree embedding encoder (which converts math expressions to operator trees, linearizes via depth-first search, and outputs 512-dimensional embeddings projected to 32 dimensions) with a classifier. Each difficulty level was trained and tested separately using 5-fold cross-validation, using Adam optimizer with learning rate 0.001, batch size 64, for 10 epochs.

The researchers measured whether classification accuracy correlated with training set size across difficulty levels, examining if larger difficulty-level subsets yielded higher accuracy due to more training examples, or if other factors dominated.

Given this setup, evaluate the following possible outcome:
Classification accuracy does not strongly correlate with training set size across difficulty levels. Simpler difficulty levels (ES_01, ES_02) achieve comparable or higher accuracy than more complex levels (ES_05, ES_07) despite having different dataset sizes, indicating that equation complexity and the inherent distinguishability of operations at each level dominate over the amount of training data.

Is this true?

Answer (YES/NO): NO